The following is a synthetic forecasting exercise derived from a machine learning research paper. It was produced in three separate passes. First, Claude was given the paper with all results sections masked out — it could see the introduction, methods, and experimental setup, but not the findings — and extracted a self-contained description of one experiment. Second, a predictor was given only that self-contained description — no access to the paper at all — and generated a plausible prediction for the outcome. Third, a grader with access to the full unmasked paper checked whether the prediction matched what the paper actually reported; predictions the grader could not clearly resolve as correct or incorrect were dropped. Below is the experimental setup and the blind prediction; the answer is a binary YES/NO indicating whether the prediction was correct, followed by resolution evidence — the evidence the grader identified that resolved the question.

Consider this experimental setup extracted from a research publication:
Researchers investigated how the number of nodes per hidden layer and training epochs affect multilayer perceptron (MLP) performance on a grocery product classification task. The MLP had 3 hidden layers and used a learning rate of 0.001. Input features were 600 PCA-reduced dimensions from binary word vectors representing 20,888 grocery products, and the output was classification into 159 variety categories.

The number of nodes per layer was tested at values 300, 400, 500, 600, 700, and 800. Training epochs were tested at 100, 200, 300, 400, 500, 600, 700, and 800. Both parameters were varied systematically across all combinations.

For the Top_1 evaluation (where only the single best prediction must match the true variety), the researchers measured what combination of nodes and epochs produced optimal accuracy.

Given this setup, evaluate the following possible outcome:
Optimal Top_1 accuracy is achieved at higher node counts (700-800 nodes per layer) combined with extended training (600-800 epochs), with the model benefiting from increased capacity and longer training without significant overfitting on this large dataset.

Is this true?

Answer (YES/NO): YES